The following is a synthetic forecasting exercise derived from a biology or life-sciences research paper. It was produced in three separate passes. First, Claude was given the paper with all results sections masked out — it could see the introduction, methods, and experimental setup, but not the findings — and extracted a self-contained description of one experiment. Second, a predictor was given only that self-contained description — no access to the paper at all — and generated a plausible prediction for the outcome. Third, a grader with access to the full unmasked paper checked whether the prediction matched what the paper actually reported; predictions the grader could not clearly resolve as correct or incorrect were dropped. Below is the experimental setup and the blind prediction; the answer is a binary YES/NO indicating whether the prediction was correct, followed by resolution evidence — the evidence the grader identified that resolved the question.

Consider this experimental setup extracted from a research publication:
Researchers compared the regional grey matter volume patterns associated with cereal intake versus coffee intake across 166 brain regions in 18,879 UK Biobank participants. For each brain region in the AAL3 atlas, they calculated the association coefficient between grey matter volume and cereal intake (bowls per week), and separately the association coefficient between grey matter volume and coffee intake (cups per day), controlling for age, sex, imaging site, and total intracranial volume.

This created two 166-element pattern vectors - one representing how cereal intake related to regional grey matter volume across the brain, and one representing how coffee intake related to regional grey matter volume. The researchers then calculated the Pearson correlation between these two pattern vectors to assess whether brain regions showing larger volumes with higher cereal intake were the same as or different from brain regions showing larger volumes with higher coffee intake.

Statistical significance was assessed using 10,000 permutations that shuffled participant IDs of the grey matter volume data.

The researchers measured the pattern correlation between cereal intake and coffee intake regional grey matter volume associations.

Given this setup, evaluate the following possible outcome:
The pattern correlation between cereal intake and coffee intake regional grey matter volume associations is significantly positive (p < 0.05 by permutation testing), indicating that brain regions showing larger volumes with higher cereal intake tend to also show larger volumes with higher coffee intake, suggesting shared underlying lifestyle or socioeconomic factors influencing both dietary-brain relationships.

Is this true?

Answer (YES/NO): NO